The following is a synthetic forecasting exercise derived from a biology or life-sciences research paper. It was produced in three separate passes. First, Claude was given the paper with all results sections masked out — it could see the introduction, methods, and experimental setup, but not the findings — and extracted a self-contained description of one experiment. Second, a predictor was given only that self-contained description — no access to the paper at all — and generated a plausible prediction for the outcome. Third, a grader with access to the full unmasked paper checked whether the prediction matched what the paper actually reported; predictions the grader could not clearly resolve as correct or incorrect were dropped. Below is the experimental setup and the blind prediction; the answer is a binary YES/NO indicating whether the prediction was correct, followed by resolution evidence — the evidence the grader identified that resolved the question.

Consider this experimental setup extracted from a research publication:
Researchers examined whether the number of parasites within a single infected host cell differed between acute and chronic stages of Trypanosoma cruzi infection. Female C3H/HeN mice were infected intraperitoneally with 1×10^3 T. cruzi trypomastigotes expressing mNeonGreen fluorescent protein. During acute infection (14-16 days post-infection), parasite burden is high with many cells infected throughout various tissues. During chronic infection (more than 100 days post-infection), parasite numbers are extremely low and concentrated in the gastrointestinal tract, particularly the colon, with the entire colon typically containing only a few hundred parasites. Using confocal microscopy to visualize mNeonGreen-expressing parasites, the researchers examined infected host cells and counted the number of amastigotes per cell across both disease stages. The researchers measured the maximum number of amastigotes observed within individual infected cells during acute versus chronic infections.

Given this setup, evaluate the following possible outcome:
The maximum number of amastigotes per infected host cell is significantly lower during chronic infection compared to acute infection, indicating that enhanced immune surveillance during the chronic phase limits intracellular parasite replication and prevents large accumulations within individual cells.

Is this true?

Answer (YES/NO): NO